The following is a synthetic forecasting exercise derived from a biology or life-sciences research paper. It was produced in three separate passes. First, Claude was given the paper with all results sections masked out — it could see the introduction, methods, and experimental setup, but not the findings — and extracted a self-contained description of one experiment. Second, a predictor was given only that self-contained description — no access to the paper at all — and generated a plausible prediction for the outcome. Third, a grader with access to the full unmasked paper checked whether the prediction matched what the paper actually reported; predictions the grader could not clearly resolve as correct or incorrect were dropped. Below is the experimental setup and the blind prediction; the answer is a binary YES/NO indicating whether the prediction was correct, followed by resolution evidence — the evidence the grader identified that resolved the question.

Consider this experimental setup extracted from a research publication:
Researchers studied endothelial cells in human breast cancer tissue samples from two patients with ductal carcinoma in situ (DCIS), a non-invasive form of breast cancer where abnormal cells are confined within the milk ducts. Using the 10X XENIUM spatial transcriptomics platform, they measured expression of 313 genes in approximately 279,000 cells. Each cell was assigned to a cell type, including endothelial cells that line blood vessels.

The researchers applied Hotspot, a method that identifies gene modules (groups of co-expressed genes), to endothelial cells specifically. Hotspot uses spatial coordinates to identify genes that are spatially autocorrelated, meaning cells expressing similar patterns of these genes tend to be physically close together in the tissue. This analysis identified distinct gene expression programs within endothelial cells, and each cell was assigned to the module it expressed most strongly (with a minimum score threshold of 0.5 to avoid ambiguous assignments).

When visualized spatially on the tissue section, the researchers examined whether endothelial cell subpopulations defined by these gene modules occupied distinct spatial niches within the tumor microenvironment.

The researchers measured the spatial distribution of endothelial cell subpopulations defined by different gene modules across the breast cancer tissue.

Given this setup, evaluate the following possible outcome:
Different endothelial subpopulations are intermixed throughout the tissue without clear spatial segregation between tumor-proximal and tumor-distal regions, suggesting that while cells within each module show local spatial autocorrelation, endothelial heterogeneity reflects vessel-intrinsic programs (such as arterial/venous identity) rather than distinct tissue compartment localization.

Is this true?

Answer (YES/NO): NO